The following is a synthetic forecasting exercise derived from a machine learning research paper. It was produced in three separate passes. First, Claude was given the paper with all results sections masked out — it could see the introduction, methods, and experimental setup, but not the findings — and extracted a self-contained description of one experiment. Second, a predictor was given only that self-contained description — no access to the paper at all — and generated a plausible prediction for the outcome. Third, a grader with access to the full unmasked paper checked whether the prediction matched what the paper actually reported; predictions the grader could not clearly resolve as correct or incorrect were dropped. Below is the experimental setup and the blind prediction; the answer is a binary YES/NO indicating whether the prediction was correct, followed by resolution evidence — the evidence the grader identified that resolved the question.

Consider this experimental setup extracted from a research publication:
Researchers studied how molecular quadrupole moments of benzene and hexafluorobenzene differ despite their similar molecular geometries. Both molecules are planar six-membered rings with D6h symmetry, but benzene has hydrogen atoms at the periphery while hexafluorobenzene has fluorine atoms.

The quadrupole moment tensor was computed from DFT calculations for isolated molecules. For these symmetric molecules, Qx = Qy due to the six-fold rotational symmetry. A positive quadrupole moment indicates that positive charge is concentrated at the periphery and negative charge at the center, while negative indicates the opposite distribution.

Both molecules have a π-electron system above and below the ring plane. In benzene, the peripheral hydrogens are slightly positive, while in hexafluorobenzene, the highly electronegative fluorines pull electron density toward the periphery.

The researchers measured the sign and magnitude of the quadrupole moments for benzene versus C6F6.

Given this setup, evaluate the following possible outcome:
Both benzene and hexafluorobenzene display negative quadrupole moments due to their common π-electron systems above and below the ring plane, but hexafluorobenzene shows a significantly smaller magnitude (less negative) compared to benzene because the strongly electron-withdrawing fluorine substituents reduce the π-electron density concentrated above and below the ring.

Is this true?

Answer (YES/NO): NO